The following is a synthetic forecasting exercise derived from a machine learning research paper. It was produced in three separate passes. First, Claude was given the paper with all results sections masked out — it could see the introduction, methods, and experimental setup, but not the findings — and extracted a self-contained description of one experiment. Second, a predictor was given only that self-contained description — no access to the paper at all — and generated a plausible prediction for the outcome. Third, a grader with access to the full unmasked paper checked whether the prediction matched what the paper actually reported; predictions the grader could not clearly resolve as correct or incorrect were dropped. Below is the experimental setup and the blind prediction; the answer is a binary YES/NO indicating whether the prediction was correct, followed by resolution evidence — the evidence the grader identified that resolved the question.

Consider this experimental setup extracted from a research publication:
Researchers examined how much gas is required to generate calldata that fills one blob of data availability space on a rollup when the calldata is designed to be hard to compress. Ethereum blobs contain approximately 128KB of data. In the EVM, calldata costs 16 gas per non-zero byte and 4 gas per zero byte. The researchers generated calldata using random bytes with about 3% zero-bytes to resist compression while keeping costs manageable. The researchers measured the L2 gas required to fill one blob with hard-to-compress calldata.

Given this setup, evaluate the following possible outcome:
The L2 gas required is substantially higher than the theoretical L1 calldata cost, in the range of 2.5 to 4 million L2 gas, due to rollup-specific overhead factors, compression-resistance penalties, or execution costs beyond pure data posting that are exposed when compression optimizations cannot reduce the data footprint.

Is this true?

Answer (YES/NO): NO